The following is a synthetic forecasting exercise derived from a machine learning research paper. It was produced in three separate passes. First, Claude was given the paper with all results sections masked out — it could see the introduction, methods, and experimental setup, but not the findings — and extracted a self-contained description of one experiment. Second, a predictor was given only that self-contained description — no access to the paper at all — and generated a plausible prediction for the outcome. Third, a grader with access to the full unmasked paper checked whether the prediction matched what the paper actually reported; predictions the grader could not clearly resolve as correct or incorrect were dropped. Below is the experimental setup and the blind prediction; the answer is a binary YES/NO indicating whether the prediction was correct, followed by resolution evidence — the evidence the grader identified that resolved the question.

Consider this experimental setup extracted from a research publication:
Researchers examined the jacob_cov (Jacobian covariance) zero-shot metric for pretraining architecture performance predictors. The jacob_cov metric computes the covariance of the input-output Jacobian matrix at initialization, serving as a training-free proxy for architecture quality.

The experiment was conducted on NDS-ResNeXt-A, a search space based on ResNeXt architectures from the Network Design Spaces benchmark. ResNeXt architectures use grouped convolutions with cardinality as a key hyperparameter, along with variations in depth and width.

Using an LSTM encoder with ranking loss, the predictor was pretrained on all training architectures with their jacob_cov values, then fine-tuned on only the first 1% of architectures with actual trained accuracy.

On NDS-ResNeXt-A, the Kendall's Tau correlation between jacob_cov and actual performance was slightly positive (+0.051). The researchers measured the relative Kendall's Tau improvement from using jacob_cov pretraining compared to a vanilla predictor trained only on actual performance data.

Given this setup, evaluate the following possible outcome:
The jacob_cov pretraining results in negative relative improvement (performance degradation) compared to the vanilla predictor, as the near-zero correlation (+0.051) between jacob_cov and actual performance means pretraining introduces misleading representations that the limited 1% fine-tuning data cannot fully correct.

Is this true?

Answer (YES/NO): YES